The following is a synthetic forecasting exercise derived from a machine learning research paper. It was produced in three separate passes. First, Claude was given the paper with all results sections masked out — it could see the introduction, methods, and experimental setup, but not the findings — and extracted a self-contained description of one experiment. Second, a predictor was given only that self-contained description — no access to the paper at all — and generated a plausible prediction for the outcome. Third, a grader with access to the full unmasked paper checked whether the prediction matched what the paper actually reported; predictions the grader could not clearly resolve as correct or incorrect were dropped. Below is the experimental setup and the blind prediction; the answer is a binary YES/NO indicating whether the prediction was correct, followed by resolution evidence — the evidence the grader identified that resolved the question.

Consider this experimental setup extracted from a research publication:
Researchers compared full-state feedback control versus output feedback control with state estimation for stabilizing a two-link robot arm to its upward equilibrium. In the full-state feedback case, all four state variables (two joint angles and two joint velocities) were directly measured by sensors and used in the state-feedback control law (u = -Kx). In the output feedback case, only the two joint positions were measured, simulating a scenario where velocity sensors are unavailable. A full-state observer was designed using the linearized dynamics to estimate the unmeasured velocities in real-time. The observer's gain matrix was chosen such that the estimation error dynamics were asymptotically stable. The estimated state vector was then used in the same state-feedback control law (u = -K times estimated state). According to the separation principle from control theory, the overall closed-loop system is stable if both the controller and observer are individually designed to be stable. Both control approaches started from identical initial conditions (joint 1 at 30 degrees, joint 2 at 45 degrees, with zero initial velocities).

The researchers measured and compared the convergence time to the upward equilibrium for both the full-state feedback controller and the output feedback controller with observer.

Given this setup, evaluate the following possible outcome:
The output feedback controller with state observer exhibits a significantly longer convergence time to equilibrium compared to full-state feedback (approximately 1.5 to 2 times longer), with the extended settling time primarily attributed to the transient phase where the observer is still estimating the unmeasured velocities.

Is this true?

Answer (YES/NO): YES